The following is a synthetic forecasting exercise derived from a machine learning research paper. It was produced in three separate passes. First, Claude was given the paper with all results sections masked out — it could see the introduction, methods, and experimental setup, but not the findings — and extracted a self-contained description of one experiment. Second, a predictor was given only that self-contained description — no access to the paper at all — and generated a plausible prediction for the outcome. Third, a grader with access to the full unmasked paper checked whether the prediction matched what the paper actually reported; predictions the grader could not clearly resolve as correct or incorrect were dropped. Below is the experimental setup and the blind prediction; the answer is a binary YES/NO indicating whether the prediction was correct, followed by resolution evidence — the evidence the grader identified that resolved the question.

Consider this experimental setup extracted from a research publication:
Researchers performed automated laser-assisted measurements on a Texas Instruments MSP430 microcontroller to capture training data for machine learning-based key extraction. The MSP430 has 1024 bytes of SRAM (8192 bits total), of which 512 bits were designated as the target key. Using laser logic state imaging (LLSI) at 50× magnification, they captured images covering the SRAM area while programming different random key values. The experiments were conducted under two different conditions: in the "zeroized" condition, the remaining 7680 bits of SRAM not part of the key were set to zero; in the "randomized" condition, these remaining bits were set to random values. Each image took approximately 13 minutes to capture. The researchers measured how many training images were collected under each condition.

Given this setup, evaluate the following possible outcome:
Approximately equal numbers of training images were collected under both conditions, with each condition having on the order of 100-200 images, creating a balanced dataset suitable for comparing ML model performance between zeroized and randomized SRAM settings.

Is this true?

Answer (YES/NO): NO